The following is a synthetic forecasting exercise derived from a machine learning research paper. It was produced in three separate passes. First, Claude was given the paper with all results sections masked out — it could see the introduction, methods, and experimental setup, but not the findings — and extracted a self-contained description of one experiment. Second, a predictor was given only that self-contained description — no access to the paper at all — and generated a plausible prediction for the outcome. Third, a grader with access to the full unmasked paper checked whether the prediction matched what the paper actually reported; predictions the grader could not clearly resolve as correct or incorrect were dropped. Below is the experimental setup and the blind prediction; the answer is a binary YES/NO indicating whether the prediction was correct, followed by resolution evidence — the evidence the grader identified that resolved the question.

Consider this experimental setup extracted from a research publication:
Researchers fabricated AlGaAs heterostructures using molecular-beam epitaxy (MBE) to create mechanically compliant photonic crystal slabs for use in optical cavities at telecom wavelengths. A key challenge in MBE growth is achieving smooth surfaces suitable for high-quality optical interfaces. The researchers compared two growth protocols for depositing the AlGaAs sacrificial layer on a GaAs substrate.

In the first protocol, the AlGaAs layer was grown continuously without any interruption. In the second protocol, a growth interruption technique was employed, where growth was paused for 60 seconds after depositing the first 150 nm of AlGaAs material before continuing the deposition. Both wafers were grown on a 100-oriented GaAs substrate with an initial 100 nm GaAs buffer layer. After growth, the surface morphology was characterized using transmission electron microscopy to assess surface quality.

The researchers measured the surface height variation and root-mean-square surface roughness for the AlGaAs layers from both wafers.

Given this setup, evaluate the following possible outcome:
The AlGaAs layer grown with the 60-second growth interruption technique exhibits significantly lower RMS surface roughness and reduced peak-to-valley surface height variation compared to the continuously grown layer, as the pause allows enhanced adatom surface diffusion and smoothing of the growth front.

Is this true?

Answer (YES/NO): YES